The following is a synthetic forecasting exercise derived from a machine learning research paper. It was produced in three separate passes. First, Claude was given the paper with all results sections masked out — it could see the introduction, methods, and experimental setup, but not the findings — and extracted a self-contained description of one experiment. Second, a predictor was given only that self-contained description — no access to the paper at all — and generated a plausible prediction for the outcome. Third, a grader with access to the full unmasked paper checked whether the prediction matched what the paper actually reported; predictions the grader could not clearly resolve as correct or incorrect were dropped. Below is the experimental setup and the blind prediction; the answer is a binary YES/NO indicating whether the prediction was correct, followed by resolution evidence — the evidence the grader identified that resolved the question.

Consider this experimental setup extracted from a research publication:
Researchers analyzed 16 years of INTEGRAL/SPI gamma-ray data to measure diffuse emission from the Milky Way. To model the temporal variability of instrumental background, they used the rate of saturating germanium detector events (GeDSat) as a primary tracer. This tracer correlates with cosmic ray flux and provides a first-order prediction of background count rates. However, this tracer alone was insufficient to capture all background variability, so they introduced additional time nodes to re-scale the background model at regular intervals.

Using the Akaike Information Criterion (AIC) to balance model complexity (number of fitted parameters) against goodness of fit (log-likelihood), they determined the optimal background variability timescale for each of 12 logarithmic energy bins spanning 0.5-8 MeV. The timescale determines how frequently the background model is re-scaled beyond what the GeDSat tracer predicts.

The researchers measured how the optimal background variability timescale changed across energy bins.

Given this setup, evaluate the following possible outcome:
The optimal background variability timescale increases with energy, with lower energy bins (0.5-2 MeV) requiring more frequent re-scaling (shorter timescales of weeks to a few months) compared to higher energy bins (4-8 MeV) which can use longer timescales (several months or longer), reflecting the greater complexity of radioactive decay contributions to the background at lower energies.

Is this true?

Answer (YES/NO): NO